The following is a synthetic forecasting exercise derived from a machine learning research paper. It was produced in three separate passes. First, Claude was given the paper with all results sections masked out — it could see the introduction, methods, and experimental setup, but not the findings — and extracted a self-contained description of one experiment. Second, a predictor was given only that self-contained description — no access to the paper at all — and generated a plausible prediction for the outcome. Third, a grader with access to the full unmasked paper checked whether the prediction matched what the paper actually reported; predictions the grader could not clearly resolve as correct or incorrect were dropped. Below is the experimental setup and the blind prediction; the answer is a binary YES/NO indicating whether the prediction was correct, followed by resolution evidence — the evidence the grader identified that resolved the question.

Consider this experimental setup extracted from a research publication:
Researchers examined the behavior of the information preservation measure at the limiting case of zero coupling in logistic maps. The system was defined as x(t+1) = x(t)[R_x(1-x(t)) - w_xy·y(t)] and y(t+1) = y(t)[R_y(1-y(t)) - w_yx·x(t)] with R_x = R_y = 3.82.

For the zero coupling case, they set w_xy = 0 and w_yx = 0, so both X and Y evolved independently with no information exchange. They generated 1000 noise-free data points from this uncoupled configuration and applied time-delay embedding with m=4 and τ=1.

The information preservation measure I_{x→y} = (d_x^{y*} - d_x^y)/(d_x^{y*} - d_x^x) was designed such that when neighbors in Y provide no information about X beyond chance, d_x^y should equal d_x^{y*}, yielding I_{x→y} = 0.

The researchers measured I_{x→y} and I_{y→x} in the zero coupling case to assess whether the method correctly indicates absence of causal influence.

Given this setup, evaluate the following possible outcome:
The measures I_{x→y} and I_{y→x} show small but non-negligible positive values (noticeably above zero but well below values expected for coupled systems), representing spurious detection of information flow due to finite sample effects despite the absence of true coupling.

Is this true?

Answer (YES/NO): NO